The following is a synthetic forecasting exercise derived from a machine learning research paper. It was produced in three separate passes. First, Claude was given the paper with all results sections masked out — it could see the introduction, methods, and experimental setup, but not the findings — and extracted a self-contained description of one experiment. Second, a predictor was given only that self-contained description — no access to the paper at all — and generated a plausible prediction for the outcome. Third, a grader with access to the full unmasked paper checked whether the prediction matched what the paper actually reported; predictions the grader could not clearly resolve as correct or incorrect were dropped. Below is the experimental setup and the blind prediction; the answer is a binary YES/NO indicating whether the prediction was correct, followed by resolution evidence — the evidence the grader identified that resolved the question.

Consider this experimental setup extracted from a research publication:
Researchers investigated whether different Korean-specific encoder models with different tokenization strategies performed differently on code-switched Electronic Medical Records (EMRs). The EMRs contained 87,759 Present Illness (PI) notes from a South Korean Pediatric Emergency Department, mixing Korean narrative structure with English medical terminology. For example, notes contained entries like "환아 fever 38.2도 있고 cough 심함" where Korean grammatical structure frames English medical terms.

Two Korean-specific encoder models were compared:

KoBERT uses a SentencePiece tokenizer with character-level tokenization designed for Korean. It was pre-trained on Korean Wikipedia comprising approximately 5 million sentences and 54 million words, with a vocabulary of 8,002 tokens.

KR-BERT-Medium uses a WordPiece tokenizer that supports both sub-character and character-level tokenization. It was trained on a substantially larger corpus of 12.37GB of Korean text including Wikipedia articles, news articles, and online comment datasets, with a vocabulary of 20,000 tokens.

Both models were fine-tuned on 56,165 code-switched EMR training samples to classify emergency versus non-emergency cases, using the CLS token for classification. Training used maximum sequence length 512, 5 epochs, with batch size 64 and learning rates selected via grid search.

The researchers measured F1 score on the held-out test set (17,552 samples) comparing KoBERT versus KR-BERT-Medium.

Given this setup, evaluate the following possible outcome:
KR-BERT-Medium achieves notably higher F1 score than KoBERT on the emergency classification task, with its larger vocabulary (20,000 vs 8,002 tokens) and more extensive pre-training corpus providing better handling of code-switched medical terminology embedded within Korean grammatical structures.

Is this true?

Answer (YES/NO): NO